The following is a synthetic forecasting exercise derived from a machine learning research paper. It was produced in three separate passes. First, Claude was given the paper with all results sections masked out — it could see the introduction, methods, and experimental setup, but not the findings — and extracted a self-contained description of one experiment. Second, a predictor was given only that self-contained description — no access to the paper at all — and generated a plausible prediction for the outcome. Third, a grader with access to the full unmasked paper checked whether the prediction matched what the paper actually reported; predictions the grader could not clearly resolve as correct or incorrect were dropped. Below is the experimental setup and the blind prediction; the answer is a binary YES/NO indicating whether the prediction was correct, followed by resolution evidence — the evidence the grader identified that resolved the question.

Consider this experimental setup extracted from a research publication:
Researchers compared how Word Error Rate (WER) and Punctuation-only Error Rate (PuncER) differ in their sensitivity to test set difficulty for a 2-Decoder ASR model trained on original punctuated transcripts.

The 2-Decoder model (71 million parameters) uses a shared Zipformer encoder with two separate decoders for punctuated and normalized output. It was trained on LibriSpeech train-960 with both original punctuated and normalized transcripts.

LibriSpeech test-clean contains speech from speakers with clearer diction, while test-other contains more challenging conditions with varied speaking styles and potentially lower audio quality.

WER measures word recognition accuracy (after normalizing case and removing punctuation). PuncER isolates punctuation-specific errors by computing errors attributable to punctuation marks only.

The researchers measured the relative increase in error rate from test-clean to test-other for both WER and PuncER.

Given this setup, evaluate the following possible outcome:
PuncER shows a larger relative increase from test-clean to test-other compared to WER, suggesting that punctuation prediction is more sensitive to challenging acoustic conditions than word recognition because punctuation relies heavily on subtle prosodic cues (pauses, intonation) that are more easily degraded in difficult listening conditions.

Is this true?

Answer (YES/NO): NO